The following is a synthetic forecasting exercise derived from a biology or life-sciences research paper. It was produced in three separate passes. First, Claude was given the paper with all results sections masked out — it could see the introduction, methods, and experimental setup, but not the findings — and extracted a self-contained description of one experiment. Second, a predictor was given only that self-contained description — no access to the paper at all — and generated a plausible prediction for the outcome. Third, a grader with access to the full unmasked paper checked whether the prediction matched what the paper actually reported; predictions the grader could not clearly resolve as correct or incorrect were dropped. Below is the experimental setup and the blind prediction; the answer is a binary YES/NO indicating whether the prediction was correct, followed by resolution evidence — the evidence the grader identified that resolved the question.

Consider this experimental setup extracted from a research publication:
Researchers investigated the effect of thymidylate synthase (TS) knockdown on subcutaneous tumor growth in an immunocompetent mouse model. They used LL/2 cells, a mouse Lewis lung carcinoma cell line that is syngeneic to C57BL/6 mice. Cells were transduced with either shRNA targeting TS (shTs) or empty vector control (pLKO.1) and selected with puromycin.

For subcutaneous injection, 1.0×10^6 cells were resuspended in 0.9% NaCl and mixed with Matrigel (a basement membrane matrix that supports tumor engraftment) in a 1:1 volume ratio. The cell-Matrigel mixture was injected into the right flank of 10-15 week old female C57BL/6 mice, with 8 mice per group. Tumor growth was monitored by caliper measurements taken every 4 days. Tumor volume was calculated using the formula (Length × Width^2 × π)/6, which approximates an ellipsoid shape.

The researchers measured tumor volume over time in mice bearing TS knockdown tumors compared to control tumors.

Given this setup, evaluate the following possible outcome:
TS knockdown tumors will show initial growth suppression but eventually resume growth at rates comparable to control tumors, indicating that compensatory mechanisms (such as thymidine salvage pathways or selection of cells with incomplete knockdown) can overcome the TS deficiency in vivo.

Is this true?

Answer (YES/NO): NO